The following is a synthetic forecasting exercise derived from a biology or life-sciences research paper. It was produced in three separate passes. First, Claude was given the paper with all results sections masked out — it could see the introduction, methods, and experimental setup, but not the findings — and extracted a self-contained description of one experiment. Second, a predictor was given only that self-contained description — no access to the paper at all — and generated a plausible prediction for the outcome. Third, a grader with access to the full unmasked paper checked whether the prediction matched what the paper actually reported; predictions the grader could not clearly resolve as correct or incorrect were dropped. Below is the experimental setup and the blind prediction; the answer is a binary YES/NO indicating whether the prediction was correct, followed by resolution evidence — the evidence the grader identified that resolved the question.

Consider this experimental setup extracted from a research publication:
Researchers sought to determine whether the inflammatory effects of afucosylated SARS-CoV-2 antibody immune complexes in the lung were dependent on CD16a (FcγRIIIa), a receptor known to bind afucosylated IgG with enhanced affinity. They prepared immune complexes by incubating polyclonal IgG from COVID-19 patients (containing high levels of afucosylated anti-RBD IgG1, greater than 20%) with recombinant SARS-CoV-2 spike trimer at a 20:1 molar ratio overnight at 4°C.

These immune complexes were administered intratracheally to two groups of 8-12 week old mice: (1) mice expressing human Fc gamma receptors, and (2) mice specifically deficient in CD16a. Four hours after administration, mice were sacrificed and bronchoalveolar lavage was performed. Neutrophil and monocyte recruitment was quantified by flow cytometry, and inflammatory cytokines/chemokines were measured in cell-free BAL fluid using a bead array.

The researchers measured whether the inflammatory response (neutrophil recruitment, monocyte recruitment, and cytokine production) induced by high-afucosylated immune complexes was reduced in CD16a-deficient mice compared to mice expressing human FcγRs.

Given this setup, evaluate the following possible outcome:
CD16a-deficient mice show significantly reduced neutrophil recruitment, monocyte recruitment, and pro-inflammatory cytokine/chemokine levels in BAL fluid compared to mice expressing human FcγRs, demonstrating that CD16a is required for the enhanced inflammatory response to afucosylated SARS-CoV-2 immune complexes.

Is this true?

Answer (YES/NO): YES